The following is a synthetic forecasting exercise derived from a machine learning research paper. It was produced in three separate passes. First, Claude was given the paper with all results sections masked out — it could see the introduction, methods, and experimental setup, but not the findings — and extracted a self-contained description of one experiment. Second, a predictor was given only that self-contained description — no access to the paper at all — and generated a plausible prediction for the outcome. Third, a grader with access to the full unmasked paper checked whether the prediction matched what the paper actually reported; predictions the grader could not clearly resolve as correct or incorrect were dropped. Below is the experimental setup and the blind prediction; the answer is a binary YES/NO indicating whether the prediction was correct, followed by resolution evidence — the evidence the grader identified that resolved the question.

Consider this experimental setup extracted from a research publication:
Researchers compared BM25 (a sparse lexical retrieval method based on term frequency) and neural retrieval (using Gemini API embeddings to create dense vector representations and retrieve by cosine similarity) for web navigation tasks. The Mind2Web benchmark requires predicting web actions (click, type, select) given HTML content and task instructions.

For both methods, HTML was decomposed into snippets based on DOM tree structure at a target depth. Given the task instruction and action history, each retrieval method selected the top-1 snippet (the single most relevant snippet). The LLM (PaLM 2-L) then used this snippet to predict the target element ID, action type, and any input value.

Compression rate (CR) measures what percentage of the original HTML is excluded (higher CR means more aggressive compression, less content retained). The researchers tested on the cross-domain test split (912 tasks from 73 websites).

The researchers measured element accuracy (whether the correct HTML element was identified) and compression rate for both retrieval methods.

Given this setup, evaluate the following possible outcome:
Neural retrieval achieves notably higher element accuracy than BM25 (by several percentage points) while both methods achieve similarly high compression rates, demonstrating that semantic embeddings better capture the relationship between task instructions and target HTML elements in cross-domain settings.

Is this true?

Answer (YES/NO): NO